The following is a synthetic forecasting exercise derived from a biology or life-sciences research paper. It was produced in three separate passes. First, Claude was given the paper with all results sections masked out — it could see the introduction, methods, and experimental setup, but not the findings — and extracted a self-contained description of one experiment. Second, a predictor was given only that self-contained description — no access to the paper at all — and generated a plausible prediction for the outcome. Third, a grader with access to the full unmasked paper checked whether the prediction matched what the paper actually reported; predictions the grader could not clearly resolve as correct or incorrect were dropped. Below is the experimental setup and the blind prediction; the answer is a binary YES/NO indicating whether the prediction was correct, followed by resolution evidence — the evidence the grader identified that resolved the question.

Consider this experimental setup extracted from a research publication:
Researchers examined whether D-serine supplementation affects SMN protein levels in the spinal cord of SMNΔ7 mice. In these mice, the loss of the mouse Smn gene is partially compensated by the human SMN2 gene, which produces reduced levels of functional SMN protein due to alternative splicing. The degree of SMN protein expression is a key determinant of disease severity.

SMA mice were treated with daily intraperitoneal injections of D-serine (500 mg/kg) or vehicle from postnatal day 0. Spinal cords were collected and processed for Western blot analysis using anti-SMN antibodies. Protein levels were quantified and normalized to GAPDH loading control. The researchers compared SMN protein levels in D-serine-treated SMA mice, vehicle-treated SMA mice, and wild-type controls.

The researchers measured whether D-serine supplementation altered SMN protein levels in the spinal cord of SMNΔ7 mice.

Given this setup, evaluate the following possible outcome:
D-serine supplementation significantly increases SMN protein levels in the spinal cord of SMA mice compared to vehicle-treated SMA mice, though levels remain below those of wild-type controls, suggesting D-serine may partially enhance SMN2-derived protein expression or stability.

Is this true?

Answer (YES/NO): NO